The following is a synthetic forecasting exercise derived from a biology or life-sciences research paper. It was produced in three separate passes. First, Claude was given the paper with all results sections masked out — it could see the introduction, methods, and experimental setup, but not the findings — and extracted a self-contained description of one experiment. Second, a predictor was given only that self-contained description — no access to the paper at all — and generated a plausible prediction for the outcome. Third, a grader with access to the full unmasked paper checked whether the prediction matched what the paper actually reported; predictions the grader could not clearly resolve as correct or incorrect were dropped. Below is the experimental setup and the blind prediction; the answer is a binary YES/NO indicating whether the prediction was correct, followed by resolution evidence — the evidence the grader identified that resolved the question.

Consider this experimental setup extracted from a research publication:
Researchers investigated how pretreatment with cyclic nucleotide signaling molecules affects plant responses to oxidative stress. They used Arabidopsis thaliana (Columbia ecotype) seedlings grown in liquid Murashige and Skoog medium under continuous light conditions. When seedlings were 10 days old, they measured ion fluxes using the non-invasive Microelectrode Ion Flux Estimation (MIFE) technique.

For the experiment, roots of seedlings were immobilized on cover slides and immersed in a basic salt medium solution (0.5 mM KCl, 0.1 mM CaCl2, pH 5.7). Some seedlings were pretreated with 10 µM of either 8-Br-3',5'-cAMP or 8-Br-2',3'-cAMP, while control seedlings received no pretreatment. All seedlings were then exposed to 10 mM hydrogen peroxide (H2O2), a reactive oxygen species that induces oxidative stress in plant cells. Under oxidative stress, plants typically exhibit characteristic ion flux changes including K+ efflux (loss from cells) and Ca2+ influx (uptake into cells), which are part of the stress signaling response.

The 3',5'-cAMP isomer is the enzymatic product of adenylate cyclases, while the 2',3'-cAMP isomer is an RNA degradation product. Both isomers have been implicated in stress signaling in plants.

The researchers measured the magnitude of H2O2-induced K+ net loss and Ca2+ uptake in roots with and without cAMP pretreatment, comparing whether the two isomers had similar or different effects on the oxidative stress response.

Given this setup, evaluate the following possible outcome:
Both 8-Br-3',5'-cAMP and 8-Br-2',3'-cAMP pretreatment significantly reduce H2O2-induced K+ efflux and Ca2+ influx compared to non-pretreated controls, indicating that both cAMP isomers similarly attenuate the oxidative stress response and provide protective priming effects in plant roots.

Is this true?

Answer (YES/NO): YES